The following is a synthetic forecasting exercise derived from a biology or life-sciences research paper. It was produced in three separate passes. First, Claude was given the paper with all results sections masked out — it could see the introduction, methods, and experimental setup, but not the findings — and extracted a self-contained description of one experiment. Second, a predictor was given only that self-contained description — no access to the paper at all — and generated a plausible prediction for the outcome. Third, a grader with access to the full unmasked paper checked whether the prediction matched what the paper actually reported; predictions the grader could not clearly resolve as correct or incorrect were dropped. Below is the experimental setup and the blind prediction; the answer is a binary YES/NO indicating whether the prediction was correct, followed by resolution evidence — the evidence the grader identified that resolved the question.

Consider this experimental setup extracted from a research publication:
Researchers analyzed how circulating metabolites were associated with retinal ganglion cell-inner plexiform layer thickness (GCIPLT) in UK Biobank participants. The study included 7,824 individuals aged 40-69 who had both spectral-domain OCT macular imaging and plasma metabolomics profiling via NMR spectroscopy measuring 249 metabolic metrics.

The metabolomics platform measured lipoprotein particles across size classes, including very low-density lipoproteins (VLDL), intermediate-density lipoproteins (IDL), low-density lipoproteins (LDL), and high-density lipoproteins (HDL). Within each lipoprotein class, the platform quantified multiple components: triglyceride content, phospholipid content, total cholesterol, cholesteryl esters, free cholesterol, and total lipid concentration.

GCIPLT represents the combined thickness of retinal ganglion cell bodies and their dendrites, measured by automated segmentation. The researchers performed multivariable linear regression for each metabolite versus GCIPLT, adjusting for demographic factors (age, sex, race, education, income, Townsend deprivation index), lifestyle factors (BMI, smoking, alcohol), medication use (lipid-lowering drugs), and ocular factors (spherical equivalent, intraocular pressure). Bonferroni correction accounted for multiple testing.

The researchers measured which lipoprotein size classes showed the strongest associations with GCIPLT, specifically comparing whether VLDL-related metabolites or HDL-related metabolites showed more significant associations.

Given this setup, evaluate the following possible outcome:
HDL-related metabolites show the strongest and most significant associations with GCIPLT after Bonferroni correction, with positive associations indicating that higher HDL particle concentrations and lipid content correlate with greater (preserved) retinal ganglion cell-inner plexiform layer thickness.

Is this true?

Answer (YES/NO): NO